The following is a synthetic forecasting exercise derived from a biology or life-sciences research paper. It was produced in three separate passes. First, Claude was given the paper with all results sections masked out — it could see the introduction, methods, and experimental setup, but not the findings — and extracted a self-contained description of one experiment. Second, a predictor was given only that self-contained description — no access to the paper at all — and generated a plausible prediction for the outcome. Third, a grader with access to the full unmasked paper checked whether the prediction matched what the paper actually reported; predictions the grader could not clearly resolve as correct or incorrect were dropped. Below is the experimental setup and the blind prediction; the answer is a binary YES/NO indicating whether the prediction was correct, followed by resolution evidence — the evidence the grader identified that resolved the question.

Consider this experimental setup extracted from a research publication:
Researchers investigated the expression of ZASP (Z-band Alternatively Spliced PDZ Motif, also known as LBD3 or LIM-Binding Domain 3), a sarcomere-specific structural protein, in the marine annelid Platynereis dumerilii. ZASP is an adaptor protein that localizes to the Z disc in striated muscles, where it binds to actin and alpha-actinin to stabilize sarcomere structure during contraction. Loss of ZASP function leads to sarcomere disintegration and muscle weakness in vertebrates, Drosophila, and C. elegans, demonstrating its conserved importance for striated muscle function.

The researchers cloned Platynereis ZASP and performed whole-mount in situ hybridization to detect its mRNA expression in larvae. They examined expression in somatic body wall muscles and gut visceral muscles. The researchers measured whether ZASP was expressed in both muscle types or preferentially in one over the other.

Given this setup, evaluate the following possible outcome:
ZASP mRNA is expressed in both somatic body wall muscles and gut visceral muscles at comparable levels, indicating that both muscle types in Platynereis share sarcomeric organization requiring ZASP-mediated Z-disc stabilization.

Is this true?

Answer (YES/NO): NO